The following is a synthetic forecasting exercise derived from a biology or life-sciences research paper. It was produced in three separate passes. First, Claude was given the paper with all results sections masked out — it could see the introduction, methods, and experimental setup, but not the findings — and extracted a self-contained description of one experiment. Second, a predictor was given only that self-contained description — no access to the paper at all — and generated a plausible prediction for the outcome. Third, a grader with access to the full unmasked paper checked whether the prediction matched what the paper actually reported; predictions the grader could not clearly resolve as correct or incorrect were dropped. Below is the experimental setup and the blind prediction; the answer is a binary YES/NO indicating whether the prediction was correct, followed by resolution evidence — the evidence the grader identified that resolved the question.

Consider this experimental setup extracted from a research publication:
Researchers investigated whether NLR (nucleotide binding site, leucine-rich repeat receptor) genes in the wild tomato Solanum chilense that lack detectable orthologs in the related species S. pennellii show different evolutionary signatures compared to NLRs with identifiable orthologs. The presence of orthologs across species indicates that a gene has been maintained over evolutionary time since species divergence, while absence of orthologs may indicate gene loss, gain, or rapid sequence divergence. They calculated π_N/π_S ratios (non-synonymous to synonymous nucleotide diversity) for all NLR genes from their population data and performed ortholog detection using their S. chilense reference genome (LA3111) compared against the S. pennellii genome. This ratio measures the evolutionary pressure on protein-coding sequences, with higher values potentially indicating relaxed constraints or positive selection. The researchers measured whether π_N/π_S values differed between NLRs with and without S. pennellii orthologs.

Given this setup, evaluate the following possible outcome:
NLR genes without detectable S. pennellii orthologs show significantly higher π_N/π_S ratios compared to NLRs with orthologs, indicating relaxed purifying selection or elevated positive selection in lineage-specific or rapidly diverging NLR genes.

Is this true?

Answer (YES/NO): YES